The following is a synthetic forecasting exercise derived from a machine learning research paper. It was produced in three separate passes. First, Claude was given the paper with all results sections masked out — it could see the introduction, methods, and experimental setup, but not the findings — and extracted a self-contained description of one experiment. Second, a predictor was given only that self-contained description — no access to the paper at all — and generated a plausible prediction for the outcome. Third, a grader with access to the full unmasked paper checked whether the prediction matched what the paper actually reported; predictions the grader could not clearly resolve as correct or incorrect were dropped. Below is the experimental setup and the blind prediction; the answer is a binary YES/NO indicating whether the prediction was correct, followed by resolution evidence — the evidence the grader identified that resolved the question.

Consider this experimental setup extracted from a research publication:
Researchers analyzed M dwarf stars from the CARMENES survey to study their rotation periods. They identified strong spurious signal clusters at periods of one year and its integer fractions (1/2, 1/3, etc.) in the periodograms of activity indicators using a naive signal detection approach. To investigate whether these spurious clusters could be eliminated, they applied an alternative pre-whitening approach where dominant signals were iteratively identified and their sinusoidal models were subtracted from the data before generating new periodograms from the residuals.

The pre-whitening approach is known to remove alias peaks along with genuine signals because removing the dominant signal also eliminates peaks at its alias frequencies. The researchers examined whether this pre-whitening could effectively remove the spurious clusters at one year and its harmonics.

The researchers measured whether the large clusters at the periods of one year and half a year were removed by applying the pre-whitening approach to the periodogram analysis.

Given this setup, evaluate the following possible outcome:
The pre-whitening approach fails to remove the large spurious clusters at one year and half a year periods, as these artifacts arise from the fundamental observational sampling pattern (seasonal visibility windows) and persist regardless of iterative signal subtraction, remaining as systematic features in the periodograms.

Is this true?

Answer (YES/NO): YES